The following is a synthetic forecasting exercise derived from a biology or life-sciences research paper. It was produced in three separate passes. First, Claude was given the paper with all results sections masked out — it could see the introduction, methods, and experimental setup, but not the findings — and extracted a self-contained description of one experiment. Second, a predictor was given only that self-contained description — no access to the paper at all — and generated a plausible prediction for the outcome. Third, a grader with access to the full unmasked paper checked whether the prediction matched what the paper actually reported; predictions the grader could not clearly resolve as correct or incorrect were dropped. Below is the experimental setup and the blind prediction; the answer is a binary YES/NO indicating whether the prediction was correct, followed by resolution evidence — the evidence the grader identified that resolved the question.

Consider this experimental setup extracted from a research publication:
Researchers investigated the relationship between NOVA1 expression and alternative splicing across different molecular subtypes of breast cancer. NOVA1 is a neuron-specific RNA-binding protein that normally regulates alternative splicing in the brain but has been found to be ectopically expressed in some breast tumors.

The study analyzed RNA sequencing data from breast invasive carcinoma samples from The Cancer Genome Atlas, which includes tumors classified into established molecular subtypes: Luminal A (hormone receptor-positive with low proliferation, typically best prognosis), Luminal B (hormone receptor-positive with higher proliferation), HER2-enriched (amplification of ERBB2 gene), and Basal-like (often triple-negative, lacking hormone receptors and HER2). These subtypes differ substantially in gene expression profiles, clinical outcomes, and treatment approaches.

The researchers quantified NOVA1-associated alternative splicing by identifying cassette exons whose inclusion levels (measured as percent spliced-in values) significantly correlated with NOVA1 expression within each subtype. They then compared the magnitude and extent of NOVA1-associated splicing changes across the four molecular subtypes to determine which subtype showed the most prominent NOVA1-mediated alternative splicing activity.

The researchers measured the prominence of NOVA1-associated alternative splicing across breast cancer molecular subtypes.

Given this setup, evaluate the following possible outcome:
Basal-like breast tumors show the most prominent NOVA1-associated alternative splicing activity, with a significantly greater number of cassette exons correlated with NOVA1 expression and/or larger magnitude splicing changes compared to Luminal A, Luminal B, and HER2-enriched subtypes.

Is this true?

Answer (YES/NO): NO